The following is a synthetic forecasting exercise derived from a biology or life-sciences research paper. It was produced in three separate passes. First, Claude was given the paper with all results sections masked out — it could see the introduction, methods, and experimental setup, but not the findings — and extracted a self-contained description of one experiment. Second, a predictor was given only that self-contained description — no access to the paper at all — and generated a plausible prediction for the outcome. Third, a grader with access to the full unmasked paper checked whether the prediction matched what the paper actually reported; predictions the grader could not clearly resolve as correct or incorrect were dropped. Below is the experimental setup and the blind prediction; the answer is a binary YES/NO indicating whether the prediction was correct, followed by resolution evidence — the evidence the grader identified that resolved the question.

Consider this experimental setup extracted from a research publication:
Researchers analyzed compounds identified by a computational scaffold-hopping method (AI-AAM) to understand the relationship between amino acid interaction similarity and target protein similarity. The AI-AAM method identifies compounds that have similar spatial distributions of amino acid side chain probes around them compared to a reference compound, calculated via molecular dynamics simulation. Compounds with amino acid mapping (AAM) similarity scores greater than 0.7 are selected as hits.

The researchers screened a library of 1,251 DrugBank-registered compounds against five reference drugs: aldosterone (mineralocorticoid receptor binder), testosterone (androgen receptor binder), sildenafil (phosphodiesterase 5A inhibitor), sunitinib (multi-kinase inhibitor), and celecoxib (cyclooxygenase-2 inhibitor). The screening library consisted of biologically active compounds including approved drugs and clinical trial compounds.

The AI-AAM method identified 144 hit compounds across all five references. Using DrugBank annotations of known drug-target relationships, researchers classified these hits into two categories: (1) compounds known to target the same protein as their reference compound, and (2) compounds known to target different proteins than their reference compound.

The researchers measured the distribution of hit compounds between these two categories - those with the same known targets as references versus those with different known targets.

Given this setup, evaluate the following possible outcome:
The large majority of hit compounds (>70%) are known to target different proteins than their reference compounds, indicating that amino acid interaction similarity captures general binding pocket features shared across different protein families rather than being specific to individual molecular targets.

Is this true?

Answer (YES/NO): YES